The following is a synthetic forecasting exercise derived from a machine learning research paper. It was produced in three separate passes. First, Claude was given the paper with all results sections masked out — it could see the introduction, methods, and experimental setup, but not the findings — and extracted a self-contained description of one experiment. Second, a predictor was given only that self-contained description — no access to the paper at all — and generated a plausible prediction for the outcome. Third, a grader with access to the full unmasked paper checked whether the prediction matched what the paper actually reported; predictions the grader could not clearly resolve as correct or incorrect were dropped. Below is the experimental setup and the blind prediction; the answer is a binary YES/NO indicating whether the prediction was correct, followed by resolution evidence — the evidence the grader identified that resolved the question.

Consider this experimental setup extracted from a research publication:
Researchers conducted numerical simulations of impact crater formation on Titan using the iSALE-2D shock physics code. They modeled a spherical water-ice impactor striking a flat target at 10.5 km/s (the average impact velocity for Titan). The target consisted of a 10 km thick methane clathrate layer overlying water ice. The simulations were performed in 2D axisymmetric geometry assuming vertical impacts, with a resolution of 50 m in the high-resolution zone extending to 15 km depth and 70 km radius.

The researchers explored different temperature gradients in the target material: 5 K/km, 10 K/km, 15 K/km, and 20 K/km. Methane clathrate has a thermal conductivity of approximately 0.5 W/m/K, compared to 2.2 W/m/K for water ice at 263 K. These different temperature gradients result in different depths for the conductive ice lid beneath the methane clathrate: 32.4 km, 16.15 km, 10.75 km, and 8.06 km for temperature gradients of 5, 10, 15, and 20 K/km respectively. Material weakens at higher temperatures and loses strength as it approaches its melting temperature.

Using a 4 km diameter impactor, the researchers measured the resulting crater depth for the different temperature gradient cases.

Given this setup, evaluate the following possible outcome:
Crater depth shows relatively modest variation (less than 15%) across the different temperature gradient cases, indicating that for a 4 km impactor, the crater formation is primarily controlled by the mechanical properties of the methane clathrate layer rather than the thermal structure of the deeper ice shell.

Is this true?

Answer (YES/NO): NO